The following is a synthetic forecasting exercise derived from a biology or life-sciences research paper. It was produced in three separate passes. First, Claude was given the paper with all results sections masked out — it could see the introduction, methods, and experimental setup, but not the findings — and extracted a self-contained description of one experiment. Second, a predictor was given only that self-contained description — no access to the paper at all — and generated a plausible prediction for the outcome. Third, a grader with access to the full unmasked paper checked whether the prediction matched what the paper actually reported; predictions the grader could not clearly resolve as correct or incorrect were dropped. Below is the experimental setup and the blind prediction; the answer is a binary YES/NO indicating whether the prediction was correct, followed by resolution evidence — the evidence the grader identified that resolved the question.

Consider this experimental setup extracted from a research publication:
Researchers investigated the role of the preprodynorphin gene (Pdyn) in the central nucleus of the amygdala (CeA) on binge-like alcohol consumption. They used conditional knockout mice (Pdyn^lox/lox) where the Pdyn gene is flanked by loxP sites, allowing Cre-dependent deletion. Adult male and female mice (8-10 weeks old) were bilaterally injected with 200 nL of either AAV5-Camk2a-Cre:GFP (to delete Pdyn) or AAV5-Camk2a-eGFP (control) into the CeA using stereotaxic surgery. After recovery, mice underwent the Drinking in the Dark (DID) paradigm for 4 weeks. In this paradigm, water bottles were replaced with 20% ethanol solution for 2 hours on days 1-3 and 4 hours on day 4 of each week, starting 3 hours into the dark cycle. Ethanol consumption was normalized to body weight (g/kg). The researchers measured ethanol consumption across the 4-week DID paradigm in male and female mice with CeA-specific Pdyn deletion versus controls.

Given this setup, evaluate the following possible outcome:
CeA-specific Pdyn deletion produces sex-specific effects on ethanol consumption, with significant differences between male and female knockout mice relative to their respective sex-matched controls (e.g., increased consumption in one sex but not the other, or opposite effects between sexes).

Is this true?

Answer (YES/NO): YES